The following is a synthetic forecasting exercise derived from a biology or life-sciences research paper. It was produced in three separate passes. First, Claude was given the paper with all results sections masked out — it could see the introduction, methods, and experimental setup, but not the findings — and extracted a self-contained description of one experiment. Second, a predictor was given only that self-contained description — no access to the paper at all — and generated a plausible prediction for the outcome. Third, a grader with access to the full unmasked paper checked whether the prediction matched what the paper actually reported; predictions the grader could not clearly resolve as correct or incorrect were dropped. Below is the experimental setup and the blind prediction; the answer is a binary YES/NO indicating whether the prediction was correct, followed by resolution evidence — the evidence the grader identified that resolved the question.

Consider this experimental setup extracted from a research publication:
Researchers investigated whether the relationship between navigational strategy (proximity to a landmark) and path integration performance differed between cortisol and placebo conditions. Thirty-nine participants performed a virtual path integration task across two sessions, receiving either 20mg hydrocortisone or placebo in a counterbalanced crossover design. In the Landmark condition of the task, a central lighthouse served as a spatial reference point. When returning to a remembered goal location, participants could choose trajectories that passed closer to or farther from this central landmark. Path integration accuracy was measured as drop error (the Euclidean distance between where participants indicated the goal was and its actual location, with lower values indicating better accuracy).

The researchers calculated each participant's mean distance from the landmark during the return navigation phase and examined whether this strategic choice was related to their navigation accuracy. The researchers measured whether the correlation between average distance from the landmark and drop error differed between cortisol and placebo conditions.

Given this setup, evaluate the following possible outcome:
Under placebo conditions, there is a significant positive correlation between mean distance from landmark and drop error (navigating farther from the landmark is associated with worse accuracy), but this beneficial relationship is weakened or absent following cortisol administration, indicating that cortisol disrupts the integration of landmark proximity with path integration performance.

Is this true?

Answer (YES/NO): NO